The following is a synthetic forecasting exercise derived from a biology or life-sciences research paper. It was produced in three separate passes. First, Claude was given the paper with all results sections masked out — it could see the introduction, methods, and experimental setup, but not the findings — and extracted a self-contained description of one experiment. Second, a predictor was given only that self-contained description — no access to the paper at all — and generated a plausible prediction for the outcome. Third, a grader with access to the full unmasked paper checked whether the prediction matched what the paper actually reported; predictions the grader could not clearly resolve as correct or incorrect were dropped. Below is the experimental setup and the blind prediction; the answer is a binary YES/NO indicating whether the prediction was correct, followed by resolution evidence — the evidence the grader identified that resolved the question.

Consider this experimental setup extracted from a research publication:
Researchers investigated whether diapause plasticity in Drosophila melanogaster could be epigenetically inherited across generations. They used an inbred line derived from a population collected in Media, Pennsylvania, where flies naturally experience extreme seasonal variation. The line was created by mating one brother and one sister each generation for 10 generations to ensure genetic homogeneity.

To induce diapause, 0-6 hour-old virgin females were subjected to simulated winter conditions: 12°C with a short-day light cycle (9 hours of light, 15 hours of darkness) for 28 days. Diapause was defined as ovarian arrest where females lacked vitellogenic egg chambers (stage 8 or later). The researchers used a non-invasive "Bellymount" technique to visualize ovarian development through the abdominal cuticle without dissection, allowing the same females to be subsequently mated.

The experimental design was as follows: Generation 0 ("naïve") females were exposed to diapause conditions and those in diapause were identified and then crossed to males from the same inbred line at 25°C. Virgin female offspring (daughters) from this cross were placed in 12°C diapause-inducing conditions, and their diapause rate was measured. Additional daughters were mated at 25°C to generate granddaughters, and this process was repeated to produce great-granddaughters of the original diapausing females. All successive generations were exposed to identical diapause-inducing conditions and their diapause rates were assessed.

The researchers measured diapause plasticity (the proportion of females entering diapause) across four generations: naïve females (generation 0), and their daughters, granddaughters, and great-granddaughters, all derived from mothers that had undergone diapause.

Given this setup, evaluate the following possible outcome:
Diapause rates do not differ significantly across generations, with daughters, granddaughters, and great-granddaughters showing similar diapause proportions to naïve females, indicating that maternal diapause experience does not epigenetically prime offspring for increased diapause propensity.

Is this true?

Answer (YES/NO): NO